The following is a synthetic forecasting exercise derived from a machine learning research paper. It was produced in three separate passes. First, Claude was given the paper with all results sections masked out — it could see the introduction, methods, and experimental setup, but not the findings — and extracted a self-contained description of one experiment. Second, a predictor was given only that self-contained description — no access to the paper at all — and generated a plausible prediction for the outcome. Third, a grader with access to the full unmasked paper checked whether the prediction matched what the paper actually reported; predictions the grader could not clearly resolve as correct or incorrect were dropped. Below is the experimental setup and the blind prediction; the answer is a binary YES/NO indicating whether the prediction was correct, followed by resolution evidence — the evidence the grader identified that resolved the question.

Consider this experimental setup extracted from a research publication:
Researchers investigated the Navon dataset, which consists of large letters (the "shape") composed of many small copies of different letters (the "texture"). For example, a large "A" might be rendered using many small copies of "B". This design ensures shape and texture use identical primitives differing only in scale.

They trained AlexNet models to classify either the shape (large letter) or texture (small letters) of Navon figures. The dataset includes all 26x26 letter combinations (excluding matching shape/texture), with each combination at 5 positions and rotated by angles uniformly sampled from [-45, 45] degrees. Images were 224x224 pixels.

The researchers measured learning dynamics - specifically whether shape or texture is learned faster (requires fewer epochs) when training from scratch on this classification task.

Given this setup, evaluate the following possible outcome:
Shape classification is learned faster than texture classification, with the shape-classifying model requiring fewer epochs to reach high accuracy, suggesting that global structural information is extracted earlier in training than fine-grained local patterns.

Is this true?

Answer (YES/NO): YES